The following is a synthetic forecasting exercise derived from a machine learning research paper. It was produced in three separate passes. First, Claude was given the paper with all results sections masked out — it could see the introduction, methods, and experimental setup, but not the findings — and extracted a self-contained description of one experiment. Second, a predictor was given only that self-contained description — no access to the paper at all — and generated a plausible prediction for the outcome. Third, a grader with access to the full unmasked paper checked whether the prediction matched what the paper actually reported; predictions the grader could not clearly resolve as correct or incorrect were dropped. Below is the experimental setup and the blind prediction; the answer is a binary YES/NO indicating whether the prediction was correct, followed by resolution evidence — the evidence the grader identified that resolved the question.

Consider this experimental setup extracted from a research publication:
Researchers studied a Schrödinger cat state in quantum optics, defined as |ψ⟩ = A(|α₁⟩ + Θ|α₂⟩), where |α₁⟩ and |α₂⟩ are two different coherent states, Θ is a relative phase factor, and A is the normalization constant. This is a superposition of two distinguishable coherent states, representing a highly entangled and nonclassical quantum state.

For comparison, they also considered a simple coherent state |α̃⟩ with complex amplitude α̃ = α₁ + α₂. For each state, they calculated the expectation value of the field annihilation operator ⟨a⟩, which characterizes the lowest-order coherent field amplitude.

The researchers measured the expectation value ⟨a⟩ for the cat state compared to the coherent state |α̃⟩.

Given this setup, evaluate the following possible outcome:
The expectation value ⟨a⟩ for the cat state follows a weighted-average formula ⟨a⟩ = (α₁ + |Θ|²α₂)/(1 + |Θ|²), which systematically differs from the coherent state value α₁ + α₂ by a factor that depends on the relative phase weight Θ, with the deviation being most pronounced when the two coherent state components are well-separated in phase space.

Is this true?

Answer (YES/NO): NO